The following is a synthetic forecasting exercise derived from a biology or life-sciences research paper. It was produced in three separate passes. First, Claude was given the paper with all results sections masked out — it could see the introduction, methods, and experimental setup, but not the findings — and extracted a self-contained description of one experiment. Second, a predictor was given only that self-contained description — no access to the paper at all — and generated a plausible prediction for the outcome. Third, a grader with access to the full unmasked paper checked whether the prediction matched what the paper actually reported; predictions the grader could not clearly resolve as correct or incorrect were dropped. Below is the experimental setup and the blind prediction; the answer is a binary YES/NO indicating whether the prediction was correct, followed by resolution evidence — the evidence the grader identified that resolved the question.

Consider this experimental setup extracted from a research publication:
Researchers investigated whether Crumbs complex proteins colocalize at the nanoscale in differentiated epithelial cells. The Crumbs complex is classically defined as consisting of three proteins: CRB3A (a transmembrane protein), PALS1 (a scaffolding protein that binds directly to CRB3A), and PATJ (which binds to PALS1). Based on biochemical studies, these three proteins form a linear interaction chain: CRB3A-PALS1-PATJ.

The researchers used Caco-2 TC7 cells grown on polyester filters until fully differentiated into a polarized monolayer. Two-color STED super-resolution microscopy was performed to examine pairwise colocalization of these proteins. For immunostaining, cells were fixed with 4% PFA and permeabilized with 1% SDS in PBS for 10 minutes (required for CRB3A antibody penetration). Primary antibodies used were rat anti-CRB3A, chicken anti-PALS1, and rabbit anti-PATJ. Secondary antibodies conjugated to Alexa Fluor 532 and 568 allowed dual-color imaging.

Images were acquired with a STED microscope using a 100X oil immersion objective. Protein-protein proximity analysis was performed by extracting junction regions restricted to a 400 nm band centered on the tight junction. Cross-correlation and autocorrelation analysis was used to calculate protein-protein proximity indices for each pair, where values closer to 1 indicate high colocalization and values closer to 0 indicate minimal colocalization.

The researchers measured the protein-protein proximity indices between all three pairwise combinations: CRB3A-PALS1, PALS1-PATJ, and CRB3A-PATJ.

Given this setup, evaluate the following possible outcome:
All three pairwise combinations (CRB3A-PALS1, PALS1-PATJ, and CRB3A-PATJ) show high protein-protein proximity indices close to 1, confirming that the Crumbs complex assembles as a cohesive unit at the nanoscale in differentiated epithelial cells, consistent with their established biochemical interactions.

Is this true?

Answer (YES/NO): NO